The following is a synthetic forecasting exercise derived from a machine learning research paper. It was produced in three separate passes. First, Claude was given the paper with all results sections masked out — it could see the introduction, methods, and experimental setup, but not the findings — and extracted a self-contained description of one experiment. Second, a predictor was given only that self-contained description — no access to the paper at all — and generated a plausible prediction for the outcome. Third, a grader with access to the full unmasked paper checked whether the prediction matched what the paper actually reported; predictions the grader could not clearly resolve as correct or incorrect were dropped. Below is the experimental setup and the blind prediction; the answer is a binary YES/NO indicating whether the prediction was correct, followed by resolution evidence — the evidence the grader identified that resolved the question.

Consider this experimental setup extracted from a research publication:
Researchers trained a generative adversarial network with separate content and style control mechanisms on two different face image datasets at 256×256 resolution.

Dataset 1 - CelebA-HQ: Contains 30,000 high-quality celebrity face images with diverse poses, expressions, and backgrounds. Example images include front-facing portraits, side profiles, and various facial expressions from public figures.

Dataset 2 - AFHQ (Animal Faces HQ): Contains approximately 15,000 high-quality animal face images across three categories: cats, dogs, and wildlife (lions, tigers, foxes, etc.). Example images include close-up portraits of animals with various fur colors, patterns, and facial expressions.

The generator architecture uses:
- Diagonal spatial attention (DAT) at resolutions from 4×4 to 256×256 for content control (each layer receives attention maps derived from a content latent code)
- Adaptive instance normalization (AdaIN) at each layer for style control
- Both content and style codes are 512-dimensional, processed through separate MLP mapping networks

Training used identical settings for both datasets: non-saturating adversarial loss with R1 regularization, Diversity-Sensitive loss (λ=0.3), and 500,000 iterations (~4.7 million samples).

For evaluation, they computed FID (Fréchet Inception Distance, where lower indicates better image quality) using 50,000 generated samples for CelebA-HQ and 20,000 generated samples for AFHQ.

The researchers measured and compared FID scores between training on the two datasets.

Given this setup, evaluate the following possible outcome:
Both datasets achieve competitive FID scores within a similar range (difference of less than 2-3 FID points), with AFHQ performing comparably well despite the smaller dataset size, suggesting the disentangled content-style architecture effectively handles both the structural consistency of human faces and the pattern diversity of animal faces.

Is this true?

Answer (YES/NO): YES